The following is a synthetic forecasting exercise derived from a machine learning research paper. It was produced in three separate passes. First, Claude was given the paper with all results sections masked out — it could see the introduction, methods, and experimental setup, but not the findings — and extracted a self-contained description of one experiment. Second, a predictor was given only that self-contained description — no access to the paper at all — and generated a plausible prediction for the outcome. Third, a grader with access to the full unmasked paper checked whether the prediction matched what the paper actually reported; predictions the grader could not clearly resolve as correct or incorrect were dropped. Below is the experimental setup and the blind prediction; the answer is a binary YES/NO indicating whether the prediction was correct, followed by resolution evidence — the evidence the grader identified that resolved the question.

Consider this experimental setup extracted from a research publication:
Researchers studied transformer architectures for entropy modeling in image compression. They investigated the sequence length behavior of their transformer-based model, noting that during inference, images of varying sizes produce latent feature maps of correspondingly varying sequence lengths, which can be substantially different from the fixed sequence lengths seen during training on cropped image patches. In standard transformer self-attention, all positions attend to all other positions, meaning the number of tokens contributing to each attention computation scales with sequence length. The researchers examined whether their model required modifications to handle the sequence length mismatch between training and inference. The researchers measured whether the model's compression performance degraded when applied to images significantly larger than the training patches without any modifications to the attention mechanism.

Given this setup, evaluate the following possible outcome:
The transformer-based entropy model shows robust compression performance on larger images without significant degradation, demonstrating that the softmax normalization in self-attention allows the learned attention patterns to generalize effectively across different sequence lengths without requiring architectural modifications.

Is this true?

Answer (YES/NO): NO